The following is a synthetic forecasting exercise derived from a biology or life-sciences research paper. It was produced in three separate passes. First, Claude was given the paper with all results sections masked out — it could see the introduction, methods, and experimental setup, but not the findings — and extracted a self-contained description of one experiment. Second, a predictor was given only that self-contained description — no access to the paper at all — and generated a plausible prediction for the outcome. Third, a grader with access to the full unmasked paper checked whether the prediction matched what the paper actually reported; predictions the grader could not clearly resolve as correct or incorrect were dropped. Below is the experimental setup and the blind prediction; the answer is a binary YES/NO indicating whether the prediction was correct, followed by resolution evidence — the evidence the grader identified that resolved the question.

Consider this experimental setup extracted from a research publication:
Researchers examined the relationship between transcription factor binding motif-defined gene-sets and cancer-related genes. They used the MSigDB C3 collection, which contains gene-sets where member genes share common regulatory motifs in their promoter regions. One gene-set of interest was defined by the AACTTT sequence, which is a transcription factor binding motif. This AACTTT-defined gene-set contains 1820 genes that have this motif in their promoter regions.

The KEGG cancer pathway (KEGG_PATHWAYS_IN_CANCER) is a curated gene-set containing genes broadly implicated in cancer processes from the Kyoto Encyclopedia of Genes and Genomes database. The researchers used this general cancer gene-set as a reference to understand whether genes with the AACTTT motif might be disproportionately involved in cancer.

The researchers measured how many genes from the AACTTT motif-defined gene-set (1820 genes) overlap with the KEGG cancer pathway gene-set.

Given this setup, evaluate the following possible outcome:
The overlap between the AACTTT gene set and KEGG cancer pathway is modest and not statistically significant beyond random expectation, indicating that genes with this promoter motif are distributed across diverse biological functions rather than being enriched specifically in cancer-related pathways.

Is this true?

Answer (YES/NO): NO